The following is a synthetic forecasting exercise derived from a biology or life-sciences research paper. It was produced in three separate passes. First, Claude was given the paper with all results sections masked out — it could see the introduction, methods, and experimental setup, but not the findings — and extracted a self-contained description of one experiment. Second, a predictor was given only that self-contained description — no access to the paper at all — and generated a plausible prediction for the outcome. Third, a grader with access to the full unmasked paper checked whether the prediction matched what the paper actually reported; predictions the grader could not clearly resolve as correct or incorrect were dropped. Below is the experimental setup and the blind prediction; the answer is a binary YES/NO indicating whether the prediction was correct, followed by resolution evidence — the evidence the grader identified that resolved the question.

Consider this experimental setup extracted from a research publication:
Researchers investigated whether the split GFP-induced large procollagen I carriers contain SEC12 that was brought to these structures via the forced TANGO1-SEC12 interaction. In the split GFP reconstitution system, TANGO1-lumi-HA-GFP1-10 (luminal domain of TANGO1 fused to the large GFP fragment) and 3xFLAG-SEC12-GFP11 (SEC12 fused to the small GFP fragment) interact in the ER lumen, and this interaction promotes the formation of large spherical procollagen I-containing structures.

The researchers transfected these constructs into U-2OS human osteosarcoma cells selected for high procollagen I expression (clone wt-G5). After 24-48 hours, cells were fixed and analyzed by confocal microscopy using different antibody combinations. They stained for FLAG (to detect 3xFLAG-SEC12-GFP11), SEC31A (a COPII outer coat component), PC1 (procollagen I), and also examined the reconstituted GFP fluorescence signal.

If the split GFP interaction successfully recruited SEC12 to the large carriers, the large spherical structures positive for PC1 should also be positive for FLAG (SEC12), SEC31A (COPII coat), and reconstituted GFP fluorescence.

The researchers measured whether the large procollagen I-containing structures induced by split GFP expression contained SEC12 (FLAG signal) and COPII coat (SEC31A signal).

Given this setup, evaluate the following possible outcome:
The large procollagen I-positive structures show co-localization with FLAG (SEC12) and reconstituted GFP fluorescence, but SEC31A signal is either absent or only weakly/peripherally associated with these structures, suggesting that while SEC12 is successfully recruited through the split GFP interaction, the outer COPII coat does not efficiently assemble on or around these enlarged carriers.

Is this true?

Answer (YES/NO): NO